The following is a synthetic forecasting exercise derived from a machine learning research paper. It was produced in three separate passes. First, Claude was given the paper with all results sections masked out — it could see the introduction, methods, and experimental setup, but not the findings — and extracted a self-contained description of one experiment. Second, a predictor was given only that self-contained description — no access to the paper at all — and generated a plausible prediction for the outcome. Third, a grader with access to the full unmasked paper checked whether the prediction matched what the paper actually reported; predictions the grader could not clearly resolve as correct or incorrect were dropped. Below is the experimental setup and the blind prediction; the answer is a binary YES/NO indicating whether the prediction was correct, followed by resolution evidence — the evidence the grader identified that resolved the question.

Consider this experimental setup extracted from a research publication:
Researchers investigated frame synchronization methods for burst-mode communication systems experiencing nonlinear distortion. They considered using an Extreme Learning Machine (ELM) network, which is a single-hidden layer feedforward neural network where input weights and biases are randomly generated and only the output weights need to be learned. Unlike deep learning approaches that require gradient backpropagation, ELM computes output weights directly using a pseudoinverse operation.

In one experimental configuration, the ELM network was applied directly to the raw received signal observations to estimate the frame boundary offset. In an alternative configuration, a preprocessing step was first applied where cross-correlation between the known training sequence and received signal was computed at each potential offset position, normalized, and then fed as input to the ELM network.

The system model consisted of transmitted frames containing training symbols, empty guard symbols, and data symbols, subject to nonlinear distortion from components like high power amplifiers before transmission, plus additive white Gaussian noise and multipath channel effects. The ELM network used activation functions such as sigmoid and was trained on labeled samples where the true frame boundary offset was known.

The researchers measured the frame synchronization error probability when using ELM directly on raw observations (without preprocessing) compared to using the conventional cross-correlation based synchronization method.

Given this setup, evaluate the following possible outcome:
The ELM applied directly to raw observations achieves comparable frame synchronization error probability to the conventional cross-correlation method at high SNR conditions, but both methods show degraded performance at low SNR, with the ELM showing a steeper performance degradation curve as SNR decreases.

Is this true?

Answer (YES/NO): NO